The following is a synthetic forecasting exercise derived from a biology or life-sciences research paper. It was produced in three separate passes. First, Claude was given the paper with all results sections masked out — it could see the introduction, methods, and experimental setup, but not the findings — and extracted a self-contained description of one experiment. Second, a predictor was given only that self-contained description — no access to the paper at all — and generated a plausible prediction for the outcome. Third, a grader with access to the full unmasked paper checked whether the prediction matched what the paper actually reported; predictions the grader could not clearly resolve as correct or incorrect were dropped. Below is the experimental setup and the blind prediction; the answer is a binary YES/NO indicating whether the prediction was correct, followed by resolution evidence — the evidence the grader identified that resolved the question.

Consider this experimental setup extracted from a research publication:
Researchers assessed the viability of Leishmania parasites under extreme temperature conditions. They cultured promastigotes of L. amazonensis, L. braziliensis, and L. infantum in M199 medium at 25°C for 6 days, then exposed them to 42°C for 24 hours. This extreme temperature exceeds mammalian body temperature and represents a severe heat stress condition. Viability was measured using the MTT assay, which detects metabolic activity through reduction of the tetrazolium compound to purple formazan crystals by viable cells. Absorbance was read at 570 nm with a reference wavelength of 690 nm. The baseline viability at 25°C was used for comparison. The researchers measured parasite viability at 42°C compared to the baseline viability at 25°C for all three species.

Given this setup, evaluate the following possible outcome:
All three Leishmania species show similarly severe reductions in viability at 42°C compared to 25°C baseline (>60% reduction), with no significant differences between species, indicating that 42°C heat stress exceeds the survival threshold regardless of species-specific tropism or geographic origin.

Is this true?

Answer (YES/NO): NO